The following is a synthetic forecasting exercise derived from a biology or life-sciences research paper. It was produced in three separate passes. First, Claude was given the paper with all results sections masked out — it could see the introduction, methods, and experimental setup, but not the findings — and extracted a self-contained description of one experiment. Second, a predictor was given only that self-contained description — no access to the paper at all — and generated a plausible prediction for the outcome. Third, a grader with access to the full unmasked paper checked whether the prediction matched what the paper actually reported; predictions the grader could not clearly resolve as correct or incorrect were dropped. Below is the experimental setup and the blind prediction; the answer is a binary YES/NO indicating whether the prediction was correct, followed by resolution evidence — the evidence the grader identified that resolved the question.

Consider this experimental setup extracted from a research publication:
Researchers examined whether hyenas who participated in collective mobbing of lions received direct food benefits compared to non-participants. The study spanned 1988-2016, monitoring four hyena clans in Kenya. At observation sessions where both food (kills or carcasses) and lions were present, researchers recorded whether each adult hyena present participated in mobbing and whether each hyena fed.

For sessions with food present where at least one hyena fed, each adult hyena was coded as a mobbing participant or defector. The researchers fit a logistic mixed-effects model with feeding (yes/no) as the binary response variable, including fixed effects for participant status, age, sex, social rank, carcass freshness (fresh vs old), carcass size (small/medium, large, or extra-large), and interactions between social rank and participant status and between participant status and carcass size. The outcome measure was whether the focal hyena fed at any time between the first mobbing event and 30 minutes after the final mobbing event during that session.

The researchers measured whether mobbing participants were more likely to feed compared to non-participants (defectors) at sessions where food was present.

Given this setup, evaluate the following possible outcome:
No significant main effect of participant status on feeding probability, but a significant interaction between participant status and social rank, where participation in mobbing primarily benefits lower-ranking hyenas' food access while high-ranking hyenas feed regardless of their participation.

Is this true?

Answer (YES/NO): NO